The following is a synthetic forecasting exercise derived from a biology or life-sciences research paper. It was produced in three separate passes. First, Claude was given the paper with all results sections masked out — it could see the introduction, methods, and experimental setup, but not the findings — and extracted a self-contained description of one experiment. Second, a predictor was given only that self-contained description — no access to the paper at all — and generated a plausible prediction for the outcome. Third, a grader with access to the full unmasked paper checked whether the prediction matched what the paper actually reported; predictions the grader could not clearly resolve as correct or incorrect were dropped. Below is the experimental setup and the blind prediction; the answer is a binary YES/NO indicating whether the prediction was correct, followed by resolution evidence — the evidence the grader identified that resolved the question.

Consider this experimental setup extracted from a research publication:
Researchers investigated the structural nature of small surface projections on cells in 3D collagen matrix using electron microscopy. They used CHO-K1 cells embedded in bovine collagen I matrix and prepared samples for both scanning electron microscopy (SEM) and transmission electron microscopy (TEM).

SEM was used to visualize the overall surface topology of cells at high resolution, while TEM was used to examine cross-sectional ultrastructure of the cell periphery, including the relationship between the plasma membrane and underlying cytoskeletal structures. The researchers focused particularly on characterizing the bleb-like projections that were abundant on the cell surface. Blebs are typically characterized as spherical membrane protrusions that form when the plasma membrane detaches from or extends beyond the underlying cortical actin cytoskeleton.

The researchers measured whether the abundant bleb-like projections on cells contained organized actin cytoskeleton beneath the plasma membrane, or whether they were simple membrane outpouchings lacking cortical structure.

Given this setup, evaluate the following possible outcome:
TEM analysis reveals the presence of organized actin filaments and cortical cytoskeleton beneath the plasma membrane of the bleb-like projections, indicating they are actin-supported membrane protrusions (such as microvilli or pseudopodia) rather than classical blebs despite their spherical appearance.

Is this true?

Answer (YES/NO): YES